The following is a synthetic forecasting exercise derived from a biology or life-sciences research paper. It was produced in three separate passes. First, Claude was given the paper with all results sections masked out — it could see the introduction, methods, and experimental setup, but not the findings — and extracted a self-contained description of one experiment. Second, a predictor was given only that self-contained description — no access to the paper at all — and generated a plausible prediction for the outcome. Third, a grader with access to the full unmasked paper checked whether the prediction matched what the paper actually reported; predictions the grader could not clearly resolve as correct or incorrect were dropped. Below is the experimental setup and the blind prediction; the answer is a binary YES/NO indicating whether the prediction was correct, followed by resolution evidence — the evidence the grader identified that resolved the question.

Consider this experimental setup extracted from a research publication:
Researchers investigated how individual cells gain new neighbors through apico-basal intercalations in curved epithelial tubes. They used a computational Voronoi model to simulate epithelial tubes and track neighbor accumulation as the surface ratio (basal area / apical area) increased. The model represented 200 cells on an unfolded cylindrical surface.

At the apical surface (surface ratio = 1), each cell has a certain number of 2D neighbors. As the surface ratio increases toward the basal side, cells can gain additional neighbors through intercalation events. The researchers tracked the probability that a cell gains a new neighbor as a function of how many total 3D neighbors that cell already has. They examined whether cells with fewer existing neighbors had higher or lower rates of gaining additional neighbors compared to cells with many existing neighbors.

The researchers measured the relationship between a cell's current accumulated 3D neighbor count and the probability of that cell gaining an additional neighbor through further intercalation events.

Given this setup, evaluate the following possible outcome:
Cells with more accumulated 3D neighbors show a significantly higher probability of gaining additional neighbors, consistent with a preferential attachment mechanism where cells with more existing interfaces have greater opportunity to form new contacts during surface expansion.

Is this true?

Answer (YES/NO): NO